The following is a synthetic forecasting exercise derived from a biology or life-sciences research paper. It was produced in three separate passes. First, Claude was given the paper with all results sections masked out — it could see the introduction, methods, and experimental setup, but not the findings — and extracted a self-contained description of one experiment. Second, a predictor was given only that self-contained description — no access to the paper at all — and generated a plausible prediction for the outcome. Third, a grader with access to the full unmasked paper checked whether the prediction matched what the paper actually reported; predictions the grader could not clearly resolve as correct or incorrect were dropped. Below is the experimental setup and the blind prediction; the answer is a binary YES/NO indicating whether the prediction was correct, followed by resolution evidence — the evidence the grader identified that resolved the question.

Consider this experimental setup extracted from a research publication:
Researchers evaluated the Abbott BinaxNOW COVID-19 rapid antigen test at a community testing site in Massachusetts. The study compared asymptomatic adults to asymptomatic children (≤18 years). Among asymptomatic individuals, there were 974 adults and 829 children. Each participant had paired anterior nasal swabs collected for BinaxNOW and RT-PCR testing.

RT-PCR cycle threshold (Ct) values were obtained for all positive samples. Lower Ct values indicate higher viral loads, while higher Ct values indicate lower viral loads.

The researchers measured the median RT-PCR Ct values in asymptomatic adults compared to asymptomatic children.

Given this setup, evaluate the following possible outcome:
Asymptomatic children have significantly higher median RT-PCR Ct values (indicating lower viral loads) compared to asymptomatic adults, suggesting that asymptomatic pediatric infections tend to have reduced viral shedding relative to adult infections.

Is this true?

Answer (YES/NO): NO